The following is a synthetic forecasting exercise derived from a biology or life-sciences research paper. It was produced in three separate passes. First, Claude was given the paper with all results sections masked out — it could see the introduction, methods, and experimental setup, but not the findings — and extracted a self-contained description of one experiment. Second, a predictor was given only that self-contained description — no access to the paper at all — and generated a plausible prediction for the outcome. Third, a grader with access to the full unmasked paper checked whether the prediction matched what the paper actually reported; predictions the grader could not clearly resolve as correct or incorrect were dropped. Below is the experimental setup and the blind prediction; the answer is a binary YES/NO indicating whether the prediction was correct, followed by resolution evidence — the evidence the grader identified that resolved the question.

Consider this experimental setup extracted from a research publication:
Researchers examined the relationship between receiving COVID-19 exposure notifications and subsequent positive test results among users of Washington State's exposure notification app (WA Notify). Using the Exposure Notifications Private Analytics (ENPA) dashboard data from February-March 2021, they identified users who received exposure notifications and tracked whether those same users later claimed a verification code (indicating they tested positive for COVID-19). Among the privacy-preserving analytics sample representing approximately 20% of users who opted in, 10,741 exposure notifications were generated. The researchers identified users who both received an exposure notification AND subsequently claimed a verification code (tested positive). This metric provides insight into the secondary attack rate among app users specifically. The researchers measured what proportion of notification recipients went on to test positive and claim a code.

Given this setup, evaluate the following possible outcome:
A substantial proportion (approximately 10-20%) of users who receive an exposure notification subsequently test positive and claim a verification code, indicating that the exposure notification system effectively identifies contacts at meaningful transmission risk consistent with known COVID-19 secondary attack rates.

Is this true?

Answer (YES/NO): NO